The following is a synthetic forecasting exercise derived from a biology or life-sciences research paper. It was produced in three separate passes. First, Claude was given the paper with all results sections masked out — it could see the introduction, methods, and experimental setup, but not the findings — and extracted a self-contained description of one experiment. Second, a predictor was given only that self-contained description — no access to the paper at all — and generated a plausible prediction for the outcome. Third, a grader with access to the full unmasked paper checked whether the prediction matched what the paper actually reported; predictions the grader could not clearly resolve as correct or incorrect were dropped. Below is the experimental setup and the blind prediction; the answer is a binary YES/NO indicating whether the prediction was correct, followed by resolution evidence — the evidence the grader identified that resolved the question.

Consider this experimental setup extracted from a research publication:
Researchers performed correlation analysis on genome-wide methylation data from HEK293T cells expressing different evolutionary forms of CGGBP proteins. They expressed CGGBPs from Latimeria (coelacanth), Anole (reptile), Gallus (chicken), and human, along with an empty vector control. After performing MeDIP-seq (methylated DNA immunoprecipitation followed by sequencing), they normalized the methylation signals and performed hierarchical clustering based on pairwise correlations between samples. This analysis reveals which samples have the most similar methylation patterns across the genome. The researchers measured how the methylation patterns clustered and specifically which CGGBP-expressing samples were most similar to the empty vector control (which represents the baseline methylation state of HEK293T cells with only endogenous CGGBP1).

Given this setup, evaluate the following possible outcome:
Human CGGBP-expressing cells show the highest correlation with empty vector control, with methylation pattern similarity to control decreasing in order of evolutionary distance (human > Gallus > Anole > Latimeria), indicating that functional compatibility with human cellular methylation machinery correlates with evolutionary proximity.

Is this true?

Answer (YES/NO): NO